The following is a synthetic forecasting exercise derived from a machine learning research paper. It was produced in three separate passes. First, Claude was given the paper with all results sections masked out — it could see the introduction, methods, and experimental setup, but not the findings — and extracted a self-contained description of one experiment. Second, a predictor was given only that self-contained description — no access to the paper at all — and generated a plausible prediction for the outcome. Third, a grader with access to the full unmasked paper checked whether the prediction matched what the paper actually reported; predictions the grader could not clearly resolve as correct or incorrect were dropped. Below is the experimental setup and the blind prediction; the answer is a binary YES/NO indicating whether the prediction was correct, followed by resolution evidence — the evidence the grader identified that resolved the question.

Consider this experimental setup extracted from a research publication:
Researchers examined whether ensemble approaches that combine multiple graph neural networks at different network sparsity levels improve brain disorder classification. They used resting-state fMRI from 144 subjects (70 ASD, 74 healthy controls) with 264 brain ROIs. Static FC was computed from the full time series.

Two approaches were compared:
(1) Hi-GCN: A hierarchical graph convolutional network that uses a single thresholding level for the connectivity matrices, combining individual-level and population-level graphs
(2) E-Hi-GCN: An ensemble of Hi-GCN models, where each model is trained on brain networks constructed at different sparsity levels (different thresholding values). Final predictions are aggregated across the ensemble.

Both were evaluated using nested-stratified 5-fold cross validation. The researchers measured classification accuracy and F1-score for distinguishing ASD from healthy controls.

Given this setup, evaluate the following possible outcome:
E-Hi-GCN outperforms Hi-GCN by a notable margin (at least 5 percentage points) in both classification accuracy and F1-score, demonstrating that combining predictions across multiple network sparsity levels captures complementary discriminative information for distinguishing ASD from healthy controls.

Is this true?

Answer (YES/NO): NO